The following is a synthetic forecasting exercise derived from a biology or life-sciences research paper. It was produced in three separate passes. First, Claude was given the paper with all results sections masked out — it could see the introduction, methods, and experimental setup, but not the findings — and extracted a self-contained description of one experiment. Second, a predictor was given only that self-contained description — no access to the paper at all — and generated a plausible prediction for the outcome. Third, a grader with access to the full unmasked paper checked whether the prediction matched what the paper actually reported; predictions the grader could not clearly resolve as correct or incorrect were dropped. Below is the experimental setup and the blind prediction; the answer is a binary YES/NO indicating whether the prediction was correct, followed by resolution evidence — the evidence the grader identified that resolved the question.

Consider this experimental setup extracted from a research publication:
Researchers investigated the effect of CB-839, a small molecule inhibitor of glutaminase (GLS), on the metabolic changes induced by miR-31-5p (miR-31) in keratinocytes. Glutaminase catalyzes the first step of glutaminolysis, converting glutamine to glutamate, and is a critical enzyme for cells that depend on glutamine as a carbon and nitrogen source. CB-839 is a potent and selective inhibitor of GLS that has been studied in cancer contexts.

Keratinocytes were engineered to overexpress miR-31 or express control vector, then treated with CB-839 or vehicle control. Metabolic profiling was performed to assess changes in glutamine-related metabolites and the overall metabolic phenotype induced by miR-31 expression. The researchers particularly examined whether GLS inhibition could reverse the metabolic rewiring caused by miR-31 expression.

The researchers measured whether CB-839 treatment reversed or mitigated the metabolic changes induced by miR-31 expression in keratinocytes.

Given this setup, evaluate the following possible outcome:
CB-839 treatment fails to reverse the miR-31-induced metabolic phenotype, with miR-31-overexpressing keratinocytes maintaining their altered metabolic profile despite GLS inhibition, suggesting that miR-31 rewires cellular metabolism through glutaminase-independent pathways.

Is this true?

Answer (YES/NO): NO